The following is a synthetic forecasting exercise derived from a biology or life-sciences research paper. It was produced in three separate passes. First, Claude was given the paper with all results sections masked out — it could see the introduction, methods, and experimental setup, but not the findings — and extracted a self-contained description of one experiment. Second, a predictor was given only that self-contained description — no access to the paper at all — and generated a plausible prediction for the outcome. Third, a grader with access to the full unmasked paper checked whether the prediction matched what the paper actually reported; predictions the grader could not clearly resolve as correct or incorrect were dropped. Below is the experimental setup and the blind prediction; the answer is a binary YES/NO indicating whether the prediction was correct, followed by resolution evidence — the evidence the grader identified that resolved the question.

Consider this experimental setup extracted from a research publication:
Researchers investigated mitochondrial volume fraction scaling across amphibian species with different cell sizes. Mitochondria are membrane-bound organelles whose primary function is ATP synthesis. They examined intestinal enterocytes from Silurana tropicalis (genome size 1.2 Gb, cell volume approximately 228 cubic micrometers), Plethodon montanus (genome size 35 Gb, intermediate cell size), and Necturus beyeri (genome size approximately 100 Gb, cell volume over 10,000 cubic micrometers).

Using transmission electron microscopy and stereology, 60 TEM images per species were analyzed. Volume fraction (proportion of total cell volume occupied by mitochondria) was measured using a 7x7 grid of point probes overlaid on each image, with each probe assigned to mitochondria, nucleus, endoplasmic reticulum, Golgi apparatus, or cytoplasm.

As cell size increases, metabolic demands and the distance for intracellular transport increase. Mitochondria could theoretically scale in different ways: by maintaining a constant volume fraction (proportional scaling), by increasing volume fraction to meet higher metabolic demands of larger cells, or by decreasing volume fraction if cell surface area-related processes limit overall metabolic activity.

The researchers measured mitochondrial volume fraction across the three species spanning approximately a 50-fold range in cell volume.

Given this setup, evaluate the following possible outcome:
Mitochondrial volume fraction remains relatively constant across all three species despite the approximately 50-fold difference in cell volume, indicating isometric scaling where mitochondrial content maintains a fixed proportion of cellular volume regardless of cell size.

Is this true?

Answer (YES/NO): YES